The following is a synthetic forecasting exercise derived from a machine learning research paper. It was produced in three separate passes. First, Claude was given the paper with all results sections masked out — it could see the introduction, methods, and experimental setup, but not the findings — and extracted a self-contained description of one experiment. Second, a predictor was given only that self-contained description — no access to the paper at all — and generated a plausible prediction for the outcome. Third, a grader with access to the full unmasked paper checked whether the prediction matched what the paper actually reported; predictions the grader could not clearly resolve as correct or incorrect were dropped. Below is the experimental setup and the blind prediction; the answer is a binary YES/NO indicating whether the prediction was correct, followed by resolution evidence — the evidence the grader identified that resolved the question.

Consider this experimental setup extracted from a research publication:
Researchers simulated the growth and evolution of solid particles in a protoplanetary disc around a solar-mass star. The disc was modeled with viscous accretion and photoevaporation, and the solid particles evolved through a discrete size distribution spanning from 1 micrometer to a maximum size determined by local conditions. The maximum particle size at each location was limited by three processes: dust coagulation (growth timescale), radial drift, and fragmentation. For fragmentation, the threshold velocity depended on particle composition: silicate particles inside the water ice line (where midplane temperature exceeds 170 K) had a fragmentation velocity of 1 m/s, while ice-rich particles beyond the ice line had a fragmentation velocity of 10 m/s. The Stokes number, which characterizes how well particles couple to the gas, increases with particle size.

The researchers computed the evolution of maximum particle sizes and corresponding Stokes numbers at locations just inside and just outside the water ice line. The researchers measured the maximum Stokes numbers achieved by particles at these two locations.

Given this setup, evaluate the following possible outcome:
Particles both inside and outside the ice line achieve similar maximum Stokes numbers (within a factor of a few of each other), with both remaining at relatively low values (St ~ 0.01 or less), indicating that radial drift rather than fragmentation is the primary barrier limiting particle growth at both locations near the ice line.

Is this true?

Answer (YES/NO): NO